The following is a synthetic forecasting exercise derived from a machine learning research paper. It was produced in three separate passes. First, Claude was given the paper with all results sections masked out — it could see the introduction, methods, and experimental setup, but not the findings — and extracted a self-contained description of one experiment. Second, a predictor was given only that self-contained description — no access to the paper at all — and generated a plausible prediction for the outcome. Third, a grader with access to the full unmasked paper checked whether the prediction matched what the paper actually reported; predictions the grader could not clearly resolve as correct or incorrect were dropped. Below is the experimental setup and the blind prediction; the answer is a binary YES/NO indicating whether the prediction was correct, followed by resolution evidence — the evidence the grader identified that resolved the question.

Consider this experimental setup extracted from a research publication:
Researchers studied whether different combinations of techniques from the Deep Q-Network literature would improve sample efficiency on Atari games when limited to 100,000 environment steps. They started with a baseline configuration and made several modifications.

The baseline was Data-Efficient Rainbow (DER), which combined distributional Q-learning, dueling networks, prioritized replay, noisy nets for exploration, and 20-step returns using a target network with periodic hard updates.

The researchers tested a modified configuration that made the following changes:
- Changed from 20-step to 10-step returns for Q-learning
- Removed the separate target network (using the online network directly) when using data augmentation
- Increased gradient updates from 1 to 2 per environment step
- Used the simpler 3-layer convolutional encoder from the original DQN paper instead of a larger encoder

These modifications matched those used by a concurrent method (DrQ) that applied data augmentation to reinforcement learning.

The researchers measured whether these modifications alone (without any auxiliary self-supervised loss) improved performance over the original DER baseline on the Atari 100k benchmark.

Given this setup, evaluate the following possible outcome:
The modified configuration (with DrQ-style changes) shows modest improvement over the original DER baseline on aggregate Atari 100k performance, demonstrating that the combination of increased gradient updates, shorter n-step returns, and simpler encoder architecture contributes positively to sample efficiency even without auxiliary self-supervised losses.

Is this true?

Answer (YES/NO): YES